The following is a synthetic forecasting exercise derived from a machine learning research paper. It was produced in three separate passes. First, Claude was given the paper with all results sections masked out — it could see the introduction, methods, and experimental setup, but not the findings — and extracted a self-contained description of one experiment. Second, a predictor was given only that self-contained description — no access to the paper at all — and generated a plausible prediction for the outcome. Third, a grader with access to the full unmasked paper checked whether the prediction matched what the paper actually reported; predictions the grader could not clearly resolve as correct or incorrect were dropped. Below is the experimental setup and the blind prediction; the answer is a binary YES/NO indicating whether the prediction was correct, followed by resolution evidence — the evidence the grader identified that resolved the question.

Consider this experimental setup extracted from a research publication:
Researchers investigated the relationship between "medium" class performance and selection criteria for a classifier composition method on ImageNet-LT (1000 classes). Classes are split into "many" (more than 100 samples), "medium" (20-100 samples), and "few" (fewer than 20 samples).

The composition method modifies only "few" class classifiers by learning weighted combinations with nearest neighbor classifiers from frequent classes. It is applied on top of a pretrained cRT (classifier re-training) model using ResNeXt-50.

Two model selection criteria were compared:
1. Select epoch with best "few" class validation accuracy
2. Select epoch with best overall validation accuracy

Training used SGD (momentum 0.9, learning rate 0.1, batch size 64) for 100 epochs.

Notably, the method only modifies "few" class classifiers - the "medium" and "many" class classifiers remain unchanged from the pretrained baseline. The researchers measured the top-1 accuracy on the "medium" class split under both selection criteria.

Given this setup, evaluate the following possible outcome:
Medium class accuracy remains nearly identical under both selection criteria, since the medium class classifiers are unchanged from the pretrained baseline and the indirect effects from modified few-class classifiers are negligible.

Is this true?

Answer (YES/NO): NO